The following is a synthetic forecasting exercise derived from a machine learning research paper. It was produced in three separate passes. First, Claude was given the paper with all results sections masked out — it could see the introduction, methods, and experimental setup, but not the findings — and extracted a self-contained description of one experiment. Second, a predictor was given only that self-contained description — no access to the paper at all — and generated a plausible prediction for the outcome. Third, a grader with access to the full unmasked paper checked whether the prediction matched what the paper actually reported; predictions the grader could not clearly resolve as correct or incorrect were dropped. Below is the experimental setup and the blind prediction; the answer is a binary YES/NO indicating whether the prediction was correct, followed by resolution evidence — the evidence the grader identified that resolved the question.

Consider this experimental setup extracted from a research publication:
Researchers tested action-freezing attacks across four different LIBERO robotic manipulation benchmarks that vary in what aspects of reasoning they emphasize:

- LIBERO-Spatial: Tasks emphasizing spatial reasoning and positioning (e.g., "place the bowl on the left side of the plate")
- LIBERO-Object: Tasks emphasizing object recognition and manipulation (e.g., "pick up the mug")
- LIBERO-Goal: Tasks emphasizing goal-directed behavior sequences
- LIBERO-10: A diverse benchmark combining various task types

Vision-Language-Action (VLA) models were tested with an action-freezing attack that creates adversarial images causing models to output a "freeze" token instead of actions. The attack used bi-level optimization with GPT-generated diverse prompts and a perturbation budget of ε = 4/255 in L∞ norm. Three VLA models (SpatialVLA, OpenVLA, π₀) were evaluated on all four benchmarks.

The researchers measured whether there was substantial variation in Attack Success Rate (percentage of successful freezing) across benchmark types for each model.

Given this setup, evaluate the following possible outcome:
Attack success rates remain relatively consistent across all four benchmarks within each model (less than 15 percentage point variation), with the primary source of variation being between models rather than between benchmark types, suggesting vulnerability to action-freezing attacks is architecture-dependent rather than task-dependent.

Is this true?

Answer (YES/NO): NO